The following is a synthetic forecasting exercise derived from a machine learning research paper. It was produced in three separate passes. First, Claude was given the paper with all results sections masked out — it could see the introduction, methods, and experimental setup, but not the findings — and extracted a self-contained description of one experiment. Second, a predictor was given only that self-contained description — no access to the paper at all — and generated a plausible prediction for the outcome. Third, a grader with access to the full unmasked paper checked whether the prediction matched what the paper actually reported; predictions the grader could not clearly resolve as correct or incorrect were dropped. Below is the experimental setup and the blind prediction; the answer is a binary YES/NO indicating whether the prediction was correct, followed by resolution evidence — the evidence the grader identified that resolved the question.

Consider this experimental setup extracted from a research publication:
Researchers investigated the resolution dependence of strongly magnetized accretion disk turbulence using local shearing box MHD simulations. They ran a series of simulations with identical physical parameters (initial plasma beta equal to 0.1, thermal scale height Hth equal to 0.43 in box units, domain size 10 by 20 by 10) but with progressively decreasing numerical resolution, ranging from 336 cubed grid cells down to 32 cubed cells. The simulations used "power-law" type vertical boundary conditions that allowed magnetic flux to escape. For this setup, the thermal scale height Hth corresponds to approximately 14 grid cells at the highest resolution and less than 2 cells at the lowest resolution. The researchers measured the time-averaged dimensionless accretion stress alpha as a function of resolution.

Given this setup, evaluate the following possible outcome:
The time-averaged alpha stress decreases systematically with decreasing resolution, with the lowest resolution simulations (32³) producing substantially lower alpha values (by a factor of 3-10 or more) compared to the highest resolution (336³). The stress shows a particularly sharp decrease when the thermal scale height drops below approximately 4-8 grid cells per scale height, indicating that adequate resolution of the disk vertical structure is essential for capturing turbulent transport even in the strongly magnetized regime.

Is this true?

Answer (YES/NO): NO